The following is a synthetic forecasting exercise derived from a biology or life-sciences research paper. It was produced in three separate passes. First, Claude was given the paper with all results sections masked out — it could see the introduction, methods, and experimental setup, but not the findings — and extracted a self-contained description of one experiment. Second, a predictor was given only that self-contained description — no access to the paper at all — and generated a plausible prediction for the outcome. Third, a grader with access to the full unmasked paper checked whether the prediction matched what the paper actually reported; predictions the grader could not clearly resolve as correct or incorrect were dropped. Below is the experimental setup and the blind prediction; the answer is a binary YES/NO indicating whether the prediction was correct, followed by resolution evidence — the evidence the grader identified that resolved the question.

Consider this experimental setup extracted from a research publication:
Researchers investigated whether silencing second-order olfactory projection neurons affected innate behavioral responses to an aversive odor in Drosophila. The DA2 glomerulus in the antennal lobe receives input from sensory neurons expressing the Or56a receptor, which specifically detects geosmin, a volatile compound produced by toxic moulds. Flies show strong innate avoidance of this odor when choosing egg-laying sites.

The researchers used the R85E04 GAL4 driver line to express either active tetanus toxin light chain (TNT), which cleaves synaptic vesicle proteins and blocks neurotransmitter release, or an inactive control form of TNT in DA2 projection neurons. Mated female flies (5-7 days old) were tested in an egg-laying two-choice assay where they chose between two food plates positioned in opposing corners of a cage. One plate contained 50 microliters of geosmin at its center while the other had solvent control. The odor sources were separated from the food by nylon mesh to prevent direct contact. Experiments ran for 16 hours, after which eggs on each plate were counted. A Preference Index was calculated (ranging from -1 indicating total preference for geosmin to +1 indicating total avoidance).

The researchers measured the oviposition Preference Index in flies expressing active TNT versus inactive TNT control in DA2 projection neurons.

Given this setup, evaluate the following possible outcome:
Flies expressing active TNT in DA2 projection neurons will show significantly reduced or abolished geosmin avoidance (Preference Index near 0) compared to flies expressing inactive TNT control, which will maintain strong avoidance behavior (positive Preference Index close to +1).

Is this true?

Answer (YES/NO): NO